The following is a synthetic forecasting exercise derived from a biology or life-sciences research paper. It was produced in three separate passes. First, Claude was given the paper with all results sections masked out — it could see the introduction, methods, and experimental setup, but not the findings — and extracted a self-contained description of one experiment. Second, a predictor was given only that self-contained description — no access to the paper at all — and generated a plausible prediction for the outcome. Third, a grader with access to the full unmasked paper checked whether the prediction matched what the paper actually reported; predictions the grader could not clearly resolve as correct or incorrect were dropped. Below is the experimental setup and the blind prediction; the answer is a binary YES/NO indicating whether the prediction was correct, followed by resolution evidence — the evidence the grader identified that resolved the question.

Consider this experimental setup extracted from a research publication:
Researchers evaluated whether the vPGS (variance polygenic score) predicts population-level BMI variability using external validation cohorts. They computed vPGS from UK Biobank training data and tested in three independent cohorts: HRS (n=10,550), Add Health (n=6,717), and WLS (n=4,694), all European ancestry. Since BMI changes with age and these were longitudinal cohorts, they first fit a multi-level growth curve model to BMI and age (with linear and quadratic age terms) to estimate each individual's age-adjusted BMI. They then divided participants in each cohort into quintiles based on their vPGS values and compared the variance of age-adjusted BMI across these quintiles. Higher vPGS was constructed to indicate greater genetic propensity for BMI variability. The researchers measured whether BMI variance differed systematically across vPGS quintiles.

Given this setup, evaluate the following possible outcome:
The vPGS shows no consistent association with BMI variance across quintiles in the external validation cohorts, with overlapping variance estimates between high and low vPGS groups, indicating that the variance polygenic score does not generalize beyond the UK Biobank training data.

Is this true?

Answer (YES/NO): NO